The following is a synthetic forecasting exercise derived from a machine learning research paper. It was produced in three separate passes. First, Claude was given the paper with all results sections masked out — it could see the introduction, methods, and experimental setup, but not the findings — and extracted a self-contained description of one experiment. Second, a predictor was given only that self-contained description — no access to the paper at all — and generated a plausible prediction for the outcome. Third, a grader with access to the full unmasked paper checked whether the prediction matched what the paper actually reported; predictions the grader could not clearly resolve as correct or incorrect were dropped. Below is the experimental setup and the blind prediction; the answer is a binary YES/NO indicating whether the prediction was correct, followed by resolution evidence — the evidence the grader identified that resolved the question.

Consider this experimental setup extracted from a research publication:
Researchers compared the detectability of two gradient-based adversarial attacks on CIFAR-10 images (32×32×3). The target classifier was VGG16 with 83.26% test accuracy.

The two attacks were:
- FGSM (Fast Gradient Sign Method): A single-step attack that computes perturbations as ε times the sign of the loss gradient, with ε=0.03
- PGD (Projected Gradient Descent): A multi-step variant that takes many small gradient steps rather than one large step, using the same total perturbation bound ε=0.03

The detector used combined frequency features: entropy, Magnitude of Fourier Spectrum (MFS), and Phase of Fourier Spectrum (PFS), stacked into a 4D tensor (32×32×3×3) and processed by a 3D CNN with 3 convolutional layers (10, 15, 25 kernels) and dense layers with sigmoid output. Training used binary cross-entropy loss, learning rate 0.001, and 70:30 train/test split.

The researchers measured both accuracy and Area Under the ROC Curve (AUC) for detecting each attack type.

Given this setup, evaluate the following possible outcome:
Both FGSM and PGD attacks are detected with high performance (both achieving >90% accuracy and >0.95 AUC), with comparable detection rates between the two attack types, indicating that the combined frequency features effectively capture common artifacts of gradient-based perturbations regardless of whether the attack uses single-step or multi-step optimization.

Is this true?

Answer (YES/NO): YES